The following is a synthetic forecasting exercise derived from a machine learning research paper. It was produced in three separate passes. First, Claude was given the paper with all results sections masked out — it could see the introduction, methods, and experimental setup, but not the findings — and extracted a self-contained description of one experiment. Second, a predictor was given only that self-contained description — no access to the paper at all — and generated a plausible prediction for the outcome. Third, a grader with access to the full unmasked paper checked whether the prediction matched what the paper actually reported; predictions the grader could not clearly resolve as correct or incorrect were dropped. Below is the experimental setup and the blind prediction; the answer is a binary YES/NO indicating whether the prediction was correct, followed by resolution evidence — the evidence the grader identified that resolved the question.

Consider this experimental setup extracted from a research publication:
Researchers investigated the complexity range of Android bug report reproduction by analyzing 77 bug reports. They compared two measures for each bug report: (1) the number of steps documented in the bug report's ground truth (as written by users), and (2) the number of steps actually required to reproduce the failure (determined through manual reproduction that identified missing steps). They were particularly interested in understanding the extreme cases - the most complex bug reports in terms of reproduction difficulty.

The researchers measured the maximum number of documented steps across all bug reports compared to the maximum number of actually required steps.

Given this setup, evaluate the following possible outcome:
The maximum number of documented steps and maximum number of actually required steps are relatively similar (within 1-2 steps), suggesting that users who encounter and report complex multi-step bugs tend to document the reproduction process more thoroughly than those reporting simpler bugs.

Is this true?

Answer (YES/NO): NO